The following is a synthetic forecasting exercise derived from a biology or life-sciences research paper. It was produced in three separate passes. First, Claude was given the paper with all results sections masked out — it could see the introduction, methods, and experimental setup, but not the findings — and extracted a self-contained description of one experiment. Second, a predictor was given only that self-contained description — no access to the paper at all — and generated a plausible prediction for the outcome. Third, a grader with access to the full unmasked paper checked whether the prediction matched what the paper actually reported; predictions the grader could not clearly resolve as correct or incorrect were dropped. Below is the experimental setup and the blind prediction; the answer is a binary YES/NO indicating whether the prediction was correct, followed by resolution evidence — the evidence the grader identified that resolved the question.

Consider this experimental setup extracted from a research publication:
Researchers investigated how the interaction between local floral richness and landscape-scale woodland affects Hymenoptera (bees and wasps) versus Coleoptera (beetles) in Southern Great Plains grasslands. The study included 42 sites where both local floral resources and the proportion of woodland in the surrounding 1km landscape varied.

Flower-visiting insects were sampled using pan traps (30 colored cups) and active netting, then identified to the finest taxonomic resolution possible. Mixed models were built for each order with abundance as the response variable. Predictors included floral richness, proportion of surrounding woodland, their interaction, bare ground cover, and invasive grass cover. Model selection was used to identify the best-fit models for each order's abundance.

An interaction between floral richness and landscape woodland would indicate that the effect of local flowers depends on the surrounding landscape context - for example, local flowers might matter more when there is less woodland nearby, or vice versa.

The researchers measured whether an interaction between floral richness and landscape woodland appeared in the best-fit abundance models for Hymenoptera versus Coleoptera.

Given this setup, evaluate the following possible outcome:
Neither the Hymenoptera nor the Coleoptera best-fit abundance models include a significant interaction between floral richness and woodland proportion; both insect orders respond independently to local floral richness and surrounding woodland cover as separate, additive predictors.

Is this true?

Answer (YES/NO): NO